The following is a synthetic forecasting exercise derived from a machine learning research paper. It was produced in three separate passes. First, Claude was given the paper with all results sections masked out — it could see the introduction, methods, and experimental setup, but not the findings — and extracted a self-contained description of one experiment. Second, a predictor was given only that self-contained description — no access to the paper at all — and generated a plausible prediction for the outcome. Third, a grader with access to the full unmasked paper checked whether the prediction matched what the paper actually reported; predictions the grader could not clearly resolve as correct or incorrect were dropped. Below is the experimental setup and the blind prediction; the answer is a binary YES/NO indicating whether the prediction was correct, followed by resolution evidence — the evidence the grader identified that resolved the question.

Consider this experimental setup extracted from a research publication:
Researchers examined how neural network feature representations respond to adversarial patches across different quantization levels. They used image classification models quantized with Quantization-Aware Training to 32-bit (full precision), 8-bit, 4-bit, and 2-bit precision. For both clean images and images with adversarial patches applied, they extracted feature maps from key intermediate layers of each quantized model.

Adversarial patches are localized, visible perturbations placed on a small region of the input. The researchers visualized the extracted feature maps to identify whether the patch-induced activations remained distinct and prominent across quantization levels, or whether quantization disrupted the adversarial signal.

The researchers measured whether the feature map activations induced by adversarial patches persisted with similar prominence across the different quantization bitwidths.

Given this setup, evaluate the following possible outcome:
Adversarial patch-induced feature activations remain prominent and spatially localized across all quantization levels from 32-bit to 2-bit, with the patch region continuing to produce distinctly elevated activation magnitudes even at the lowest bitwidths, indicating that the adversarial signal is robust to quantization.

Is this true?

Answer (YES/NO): YES